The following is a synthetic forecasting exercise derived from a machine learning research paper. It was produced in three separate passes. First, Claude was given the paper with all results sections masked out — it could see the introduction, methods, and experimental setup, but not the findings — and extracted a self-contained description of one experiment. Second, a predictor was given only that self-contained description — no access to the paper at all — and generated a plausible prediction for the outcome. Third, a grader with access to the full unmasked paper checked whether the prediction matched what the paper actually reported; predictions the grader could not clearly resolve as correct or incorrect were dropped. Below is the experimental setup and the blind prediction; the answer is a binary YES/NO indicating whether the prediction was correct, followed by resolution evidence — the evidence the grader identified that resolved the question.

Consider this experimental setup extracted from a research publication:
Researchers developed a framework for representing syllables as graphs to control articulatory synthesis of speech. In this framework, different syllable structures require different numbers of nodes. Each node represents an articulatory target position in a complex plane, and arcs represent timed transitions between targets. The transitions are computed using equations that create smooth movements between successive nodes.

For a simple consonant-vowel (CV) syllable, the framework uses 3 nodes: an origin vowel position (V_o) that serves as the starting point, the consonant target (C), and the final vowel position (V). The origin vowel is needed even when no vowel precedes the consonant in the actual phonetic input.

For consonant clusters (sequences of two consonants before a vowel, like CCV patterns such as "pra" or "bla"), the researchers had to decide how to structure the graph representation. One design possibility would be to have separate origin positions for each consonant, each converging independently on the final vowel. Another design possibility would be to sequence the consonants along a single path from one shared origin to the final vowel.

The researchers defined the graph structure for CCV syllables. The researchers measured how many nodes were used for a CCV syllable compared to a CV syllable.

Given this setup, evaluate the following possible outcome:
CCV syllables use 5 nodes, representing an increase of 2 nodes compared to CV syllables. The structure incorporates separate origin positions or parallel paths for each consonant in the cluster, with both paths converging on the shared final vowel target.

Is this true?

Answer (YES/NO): NO